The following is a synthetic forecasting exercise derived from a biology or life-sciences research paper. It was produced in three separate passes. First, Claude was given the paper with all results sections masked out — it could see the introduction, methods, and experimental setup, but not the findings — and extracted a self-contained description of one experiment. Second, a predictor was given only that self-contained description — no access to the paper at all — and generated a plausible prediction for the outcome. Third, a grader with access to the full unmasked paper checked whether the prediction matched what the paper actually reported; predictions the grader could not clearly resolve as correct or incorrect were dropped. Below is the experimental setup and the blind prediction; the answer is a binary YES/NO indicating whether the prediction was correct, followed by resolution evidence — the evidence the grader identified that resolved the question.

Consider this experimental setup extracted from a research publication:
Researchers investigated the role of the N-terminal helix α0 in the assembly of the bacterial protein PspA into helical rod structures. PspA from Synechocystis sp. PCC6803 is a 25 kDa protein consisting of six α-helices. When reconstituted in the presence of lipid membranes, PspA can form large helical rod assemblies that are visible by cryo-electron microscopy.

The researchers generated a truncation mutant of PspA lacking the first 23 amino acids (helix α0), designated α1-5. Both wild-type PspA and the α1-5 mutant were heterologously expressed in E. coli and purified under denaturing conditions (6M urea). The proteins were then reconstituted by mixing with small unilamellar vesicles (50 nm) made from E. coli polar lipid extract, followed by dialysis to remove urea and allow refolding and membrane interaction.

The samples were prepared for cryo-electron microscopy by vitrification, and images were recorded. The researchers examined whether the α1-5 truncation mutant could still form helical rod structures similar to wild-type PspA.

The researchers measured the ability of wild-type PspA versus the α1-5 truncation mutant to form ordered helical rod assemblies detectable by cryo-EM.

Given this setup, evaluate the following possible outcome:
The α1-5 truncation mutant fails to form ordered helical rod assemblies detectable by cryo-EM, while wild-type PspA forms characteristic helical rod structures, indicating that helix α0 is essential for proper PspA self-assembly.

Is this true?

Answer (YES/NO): NO